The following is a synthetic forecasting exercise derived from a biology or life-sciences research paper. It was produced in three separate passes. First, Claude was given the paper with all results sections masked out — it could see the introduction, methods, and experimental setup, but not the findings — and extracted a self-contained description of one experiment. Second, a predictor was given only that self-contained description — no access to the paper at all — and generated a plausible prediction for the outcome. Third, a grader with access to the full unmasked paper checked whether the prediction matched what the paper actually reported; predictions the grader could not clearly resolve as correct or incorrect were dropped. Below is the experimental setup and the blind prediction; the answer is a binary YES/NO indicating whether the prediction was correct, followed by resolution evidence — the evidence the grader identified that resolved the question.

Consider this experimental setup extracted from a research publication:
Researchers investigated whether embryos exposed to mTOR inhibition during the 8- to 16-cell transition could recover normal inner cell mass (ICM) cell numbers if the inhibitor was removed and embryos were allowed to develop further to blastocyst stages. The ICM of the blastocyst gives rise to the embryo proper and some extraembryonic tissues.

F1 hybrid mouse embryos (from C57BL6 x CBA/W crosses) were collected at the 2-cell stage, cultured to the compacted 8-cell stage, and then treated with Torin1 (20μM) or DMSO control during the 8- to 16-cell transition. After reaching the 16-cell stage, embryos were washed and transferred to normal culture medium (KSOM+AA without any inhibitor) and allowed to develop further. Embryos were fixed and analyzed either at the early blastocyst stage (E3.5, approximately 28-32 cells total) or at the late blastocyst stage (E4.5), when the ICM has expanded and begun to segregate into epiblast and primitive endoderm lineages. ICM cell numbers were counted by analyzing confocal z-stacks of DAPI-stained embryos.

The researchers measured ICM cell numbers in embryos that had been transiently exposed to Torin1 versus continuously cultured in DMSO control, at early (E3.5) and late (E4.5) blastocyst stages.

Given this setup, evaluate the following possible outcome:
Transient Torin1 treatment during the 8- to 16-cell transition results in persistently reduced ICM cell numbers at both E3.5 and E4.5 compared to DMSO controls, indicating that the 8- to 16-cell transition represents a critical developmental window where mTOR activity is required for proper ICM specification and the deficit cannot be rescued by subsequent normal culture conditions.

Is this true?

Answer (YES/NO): NO